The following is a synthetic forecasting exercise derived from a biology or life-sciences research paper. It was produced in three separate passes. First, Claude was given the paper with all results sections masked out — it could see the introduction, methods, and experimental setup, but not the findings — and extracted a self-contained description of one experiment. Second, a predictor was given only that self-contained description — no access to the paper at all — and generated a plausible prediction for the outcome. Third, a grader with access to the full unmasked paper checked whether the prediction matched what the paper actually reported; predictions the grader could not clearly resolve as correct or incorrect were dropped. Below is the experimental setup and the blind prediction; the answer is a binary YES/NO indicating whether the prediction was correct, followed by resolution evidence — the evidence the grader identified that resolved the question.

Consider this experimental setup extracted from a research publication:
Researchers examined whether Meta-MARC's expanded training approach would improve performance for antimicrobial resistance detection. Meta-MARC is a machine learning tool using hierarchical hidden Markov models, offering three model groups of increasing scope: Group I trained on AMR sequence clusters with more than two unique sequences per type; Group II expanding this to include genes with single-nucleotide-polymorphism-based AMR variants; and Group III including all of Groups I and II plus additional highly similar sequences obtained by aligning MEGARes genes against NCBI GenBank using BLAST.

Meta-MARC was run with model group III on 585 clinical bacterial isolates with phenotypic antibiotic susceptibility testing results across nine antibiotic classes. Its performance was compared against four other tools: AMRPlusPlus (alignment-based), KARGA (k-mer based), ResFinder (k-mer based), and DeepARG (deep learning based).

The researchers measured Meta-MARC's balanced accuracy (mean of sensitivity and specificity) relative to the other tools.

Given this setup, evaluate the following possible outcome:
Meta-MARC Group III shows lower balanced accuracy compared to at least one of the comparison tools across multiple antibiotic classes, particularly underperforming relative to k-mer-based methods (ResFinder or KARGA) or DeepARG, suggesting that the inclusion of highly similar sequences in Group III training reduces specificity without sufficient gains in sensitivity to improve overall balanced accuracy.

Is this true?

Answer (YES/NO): YES